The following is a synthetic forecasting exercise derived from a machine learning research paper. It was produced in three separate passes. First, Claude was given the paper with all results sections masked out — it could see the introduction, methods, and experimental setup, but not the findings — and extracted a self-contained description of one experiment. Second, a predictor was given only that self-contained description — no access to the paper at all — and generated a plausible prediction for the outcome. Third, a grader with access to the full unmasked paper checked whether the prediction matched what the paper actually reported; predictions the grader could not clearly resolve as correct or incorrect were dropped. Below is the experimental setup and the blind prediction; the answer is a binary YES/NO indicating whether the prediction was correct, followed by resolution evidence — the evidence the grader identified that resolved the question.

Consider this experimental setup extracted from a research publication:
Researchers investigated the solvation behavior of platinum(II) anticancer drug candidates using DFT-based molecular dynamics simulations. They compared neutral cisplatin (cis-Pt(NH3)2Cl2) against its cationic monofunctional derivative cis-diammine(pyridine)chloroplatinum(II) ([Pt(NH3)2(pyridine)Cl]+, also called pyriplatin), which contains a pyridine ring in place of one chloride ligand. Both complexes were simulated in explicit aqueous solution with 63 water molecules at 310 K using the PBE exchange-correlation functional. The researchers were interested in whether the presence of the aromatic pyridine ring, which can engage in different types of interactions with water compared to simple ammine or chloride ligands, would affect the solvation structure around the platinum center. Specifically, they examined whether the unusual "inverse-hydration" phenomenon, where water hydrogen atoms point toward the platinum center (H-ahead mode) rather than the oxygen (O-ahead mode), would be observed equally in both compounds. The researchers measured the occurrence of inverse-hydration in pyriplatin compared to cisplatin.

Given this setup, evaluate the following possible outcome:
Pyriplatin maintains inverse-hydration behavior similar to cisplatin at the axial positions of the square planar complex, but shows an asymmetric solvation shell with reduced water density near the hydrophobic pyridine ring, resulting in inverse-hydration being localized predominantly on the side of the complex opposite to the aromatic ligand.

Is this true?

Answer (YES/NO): NO